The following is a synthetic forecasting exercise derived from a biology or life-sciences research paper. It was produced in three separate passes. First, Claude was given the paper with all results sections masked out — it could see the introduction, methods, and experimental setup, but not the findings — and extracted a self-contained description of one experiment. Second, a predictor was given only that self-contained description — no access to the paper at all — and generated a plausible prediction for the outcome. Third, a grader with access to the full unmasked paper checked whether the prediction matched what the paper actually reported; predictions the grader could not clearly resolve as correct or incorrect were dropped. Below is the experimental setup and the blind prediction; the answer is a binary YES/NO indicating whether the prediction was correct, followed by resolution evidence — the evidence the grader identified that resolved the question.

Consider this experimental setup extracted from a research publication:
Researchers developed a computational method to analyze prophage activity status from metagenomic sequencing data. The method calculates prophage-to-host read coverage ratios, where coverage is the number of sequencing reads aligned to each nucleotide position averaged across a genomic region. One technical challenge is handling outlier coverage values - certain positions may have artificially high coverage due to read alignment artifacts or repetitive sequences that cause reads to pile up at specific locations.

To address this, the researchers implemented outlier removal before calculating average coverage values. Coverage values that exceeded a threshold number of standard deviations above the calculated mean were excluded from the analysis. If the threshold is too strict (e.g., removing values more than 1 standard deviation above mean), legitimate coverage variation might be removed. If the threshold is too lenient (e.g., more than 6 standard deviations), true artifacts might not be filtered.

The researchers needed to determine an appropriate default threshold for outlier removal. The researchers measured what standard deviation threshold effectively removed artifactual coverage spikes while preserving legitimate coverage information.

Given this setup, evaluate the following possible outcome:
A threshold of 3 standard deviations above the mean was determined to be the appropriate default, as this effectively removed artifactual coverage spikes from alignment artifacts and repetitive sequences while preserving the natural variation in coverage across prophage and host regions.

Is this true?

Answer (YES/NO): NO